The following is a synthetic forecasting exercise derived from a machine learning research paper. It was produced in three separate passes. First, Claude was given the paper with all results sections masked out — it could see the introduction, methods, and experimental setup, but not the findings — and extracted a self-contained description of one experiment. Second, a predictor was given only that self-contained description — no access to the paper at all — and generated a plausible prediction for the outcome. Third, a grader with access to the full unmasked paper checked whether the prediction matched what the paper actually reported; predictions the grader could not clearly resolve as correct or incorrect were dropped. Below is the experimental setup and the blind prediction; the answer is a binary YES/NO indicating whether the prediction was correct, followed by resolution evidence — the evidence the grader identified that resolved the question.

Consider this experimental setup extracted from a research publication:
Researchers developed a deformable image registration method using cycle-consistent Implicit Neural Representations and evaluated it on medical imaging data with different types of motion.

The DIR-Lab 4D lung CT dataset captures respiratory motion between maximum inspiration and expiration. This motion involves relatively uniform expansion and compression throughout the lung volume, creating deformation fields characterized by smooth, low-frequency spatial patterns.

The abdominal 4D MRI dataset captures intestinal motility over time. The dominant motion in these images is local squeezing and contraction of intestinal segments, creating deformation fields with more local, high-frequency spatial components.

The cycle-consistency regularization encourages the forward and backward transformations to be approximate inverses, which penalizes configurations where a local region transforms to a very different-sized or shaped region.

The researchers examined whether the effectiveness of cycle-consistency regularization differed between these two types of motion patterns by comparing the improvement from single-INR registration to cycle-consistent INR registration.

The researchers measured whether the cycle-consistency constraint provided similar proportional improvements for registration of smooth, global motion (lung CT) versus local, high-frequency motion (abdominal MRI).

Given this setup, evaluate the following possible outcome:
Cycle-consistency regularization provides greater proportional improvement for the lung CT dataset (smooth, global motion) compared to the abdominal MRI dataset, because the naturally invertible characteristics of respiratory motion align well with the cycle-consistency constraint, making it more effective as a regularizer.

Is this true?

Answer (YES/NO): NO